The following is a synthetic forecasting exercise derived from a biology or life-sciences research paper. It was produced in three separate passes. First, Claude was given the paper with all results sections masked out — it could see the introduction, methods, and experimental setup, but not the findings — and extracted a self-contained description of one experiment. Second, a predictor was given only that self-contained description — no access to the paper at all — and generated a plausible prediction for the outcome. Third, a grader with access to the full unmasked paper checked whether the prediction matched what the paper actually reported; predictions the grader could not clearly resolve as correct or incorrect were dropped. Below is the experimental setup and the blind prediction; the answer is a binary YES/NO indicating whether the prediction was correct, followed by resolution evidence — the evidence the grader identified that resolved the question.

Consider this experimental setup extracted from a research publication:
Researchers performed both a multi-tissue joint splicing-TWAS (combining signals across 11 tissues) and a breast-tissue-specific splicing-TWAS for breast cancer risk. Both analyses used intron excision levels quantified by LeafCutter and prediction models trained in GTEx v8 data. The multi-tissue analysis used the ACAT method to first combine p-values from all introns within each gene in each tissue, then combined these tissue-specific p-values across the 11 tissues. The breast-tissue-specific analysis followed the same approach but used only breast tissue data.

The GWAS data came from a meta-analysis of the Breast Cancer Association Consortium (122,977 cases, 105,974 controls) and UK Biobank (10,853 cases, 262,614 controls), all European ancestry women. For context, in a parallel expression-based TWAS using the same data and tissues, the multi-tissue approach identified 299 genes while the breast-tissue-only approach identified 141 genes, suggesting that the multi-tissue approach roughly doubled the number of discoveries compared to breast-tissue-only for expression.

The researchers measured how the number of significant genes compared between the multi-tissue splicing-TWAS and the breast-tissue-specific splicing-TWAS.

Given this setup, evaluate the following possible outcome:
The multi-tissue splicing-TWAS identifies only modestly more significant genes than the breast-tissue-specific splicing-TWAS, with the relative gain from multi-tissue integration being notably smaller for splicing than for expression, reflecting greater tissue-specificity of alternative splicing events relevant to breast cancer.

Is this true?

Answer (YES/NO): YES